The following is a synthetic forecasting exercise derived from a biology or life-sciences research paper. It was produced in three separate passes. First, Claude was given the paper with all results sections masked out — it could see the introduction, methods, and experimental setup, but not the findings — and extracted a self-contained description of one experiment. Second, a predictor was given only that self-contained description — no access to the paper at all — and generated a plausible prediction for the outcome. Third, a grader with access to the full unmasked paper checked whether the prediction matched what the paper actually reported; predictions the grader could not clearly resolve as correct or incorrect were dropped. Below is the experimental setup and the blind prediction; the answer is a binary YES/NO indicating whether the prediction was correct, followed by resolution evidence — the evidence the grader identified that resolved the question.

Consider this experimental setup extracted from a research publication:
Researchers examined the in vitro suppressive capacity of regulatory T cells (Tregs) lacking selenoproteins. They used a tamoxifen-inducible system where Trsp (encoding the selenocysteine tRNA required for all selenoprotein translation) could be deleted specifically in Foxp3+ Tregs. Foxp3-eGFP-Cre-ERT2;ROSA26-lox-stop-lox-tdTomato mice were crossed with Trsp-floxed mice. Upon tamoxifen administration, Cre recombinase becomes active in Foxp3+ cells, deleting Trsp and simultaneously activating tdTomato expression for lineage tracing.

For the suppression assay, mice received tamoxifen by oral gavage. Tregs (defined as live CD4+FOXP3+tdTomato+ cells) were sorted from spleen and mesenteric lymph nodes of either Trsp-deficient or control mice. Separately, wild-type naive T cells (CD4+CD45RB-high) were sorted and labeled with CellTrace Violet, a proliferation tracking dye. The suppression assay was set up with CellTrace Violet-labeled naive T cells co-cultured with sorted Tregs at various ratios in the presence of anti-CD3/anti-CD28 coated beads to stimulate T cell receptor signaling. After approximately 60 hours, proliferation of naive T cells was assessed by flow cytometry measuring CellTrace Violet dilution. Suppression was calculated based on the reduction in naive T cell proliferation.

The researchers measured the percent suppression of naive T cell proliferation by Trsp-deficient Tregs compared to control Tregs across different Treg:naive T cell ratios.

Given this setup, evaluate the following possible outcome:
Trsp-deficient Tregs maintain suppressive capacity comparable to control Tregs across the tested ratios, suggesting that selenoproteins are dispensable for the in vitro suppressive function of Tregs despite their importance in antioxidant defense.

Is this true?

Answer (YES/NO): NO